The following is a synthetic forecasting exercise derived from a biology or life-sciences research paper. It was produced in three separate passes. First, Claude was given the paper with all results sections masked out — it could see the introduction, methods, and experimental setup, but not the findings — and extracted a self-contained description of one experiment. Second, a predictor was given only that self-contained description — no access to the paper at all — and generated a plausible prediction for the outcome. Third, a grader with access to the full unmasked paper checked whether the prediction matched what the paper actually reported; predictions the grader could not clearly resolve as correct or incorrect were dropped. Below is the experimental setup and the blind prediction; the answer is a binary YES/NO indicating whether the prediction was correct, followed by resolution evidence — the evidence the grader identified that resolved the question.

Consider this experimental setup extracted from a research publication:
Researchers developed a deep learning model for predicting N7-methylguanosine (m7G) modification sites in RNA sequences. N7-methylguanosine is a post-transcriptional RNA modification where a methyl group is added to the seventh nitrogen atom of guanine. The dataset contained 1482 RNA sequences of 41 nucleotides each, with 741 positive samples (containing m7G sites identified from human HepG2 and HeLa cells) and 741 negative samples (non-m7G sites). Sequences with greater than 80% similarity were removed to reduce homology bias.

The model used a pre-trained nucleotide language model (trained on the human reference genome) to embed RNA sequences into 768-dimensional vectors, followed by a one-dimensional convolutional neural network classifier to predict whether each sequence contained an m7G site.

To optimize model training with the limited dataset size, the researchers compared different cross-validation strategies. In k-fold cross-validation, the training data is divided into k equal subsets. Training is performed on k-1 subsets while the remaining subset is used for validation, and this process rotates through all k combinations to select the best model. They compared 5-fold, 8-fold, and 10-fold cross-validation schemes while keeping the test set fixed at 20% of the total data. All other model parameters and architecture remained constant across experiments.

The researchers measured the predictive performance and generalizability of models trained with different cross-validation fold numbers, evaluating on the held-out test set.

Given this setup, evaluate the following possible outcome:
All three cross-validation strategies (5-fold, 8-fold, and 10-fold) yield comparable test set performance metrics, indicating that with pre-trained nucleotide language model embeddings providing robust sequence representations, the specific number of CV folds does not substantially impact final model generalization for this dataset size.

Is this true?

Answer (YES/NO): NO